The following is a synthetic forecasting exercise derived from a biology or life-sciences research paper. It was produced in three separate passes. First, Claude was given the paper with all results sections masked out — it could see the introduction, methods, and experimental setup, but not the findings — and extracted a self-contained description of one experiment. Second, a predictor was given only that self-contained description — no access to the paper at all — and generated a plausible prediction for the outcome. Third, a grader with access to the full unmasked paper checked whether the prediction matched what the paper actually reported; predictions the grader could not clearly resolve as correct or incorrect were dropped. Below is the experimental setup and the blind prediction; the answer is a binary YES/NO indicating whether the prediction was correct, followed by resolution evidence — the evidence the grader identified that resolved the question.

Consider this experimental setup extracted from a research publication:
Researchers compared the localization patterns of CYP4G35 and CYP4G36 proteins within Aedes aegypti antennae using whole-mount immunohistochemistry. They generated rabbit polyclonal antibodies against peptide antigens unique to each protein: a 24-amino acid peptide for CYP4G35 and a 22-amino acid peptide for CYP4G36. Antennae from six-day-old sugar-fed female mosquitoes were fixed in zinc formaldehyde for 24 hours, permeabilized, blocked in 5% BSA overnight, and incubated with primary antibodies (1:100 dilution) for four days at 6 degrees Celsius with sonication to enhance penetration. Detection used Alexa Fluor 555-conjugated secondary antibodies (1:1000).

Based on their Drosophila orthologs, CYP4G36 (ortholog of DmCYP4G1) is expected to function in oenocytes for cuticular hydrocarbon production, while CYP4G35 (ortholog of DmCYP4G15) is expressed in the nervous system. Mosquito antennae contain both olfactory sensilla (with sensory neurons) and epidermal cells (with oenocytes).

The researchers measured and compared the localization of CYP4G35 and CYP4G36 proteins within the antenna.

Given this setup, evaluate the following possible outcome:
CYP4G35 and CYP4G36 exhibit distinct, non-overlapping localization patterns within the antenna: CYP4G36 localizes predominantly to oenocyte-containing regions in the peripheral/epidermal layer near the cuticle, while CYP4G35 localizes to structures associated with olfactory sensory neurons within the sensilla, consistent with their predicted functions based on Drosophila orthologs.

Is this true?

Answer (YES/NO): NO